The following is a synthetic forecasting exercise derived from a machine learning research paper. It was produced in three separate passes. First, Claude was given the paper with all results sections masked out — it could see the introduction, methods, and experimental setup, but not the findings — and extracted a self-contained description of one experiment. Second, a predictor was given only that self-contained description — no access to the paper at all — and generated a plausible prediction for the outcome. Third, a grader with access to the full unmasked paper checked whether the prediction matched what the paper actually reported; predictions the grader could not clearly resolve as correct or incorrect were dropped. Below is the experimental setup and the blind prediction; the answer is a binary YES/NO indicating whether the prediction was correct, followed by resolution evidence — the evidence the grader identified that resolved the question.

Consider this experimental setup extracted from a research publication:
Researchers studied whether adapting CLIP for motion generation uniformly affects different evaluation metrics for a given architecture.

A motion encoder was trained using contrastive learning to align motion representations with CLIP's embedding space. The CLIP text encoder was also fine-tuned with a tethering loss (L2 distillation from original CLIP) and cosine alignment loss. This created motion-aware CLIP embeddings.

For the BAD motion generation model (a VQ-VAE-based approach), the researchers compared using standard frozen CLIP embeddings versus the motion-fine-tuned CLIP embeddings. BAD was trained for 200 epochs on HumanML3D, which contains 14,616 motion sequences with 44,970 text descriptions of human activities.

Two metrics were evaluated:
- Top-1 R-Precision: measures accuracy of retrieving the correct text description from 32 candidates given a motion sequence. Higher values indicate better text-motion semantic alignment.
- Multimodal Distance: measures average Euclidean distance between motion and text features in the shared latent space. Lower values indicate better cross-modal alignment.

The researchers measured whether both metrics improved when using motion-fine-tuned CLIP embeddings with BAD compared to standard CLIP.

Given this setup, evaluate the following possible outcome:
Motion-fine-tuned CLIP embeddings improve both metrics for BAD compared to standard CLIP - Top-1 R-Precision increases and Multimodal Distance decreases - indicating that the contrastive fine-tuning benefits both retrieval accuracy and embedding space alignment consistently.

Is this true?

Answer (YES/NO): NO